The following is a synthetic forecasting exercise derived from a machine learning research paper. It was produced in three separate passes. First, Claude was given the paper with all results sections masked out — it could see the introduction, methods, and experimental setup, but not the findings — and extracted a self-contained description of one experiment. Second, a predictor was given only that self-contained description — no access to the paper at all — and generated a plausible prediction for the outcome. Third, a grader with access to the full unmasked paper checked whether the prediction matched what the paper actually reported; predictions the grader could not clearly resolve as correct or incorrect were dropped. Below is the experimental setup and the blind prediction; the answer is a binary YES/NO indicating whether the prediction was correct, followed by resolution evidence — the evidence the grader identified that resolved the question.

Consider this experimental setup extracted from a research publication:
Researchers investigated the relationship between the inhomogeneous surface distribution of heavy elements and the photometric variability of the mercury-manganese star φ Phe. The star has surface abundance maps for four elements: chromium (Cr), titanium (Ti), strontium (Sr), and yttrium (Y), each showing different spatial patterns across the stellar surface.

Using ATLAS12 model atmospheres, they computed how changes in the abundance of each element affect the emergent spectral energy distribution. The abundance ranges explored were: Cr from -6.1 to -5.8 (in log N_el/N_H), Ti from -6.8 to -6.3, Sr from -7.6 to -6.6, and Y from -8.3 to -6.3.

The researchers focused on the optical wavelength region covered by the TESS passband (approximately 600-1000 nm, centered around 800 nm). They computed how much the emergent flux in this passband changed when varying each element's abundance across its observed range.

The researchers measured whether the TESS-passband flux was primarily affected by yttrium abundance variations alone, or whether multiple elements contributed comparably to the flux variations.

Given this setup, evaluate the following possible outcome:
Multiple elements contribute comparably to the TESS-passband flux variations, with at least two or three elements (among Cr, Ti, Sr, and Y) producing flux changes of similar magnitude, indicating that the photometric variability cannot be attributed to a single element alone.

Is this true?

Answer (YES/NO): NO